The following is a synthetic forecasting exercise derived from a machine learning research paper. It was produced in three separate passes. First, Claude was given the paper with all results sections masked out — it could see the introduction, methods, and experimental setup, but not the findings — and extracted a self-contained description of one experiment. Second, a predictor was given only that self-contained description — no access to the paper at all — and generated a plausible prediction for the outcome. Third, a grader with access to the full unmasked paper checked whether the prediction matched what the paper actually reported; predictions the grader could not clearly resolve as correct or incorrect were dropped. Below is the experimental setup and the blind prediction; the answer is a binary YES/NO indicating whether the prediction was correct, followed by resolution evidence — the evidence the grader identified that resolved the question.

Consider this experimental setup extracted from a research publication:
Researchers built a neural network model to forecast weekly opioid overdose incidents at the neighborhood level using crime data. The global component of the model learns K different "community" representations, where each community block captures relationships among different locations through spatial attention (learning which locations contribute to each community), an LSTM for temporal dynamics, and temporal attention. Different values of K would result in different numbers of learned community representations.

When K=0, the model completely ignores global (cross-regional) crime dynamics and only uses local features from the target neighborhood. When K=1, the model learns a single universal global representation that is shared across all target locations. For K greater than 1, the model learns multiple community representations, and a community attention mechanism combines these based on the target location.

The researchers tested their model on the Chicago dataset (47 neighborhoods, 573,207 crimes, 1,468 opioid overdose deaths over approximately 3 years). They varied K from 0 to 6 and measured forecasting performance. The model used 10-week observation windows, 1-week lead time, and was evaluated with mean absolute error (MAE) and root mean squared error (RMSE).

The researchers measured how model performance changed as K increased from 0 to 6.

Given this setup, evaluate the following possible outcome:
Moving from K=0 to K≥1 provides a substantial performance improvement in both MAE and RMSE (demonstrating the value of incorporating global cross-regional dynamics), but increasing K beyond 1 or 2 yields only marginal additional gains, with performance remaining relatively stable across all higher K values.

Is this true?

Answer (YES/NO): NO